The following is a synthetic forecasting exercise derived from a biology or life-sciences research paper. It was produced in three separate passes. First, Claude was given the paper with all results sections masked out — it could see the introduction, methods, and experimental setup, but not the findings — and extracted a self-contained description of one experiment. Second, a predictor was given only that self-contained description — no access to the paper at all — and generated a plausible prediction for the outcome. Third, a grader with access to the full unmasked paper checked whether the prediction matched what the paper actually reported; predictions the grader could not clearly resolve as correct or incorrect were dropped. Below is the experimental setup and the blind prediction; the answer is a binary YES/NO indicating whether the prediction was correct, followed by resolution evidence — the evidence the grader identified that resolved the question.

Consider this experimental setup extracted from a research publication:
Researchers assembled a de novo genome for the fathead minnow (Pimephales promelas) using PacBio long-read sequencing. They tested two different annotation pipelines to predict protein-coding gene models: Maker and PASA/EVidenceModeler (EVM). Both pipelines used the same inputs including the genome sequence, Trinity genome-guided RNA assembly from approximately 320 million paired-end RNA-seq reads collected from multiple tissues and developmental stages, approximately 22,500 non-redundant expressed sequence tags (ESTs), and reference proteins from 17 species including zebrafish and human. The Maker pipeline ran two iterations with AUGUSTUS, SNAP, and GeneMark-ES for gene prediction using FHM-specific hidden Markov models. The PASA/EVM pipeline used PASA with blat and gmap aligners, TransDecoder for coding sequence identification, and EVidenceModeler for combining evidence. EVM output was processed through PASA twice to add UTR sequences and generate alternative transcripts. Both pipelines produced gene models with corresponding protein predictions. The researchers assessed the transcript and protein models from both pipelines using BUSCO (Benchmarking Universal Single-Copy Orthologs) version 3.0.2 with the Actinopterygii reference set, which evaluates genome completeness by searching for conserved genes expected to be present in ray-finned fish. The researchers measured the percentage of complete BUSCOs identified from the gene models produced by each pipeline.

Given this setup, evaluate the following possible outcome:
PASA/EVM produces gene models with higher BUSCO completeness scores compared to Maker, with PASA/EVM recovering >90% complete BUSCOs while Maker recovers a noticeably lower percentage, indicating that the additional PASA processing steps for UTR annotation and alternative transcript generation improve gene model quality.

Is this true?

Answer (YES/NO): YES